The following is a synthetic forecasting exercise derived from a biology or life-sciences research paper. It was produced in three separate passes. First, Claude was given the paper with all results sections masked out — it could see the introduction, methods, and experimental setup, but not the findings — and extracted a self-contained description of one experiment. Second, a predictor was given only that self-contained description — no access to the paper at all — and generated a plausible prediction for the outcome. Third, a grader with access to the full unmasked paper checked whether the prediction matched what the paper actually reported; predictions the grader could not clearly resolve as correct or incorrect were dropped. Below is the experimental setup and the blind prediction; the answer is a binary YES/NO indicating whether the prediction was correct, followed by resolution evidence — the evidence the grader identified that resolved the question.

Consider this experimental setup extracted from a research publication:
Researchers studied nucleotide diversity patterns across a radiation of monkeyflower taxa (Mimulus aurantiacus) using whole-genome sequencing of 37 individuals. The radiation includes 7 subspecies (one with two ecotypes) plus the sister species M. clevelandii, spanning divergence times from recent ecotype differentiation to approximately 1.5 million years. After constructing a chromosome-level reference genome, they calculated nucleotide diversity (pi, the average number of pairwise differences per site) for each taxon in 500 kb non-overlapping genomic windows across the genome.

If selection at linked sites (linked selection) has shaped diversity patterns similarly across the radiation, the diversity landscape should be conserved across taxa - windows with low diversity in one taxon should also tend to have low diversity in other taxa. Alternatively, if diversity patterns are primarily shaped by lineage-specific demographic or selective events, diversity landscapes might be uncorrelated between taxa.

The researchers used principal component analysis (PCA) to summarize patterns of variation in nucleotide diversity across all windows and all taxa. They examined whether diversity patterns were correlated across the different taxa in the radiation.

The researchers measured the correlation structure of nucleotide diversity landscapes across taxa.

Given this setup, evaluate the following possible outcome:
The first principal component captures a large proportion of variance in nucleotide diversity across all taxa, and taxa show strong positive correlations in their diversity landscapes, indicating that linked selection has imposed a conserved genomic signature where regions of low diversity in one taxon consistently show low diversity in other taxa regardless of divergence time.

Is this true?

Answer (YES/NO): YES